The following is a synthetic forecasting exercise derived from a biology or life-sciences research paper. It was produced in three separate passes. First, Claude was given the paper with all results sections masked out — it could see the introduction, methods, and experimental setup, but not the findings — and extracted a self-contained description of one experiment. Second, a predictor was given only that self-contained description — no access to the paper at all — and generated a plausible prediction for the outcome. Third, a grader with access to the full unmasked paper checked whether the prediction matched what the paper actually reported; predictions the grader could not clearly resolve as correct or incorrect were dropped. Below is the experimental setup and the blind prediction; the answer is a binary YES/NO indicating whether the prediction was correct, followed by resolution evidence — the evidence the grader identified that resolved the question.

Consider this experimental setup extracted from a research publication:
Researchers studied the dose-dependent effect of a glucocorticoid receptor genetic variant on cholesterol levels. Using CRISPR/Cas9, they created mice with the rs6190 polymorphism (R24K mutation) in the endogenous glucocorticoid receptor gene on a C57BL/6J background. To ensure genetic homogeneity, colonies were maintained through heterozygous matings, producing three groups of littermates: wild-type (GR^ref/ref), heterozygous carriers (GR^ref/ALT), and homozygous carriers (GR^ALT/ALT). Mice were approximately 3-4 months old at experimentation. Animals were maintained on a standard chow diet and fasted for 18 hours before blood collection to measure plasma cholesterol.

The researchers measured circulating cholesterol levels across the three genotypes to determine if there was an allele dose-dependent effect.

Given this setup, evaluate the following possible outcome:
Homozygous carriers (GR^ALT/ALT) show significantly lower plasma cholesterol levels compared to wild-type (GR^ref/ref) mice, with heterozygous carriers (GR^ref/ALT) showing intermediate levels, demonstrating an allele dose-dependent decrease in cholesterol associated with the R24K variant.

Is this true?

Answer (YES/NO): NO